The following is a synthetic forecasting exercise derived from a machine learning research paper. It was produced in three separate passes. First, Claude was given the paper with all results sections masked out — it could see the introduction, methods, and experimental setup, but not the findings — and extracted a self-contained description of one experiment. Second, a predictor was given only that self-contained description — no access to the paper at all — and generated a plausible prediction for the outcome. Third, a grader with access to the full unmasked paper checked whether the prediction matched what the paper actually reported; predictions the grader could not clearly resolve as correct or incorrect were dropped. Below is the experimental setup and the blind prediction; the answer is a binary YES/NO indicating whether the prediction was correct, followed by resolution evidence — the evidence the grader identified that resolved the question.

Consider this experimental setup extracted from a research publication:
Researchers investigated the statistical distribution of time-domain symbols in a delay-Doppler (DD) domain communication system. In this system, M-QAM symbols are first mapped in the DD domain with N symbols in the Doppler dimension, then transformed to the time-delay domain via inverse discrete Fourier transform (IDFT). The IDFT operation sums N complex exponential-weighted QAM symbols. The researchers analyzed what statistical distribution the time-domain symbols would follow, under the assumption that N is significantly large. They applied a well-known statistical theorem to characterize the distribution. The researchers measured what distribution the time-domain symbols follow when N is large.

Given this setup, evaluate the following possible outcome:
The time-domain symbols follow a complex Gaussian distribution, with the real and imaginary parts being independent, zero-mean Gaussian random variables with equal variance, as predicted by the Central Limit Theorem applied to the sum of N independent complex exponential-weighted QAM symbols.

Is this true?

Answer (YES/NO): YES